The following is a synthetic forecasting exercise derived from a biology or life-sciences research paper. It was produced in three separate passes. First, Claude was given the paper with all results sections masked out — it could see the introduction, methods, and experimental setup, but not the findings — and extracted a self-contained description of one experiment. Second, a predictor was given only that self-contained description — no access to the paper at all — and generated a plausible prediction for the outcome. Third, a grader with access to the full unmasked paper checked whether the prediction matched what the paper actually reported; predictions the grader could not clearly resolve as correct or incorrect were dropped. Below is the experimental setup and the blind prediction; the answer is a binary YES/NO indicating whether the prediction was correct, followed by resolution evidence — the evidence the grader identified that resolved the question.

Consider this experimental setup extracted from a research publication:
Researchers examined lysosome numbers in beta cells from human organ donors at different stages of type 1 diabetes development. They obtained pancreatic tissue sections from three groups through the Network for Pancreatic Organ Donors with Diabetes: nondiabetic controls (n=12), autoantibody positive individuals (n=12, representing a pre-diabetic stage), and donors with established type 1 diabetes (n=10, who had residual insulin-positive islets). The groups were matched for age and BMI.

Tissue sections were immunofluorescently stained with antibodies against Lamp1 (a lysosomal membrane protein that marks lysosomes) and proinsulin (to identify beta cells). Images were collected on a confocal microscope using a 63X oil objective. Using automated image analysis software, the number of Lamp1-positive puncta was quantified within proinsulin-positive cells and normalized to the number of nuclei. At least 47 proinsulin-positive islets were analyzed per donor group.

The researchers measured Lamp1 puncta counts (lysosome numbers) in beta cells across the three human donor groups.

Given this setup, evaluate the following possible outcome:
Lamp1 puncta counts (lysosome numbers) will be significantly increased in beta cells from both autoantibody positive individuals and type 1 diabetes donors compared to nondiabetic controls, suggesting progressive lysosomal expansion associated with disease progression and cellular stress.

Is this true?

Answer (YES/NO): NO